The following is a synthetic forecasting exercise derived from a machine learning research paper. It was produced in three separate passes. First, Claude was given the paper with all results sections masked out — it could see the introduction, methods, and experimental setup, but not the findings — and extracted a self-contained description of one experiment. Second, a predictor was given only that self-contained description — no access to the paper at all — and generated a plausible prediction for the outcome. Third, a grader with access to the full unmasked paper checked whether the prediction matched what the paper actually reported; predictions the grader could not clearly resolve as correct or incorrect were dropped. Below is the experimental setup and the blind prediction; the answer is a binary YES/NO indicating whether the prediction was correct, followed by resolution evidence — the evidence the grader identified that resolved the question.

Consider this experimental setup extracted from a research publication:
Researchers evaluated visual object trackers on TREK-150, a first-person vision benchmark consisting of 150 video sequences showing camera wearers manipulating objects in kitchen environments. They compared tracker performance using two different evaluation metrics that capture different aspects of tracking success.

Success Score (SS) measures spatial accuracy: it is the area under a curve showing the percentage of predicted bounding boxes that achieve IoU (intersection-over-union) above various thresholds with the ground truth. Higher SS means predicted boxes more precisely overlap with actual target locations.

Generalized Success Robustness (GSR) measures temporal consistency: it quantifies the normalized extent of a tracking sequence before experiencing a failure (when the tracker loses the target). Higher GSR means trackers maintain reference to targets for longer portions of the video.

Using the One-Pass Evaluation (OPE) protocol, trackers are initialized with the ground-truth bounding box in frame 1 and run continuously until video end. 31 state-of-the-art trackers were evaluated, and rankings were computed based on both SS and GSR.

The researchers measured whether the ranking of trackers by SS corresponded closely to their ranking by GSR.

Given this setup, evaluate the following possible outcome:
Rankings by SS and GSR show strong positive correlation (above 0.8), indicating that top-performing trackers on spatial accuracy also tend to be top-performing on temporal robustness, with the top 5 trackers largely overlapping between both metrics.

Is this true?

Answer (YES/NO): NO